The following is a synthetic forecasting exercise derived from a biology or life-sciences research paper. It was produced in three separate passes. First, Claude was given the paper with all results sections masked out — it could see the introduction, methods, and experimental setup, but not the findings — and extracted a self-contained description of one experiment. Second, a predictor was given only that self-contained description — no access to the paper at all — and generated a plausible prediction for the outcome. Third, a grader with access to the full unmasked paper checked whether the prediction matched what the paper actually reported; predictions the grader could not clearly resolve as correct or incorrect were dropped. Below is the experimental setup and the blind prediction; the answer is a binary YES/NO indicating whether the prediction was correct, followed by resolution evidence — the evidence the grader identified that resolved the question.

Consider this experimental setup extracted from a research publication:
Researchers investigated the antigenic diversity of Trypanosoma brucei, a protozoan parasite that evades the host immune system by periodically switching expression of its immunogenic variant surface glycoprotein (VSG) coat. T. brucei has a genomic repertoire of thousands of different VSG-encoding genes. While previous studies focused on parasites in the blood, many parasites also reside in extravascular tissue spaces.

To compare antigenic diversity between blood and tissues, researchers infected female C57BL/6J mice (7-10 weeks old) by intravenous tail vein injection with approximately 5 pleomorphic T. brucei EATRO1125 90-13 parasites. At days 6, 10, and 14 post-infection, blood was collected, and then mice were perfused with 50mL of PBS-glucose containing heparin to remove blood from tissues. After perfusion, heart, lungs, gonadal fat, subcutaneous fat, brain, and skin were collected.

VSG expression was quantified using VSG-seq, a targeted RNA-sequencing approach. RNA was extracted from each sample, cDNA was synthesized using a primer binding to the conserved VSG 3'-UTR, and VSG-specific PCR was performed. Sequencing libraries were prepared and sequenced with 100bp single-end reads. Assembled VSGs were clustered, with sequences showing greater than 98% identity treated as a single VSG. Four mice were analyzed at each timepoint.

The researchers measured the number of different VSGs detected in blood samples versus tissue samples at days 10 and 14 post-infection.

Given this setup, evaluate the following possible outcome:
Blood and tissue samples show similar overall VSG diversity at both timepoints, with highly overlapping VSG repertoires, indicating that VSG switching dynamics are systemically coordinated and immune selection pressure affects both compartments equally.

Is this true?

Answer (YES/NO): NO